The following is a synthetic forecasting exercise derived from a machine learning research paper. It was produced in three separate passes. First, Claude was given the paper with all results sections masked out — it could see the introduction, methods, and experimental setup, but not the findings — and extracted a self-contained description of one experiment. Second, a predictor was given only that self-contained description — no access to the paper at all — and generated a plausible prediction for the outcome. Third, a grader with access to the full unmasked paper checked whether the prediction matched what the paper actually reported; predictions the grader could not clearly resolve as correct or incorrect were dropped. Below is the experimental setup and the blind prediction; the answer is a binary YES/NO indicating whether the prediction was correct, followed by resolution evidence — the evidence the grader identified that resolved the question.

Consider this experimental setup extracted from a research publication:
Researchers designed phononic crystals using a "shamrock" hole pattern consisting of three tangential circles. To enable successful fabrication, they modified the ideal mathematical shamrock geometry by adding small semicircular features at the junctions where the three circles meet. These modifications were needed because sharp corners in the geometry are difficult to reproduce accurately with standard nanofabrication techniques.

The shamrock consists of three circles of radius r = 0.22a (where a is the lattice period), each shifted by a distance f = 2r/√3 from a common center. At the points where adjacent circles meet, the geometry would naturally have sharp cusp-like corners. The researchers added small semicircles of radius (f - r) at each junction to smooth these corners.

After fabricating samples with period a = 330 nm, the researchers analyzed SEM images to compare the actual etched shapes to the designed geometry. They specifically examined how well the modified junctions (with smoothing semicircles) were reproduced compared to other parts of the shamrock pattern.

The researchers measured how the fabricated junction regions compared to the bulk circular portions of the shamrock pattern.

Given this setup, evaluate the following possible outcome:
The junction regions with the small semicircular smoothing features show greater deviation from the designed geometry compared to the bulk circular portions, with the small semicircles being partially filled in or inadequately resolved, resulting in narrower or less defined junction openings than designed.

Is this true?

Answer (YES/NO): NO